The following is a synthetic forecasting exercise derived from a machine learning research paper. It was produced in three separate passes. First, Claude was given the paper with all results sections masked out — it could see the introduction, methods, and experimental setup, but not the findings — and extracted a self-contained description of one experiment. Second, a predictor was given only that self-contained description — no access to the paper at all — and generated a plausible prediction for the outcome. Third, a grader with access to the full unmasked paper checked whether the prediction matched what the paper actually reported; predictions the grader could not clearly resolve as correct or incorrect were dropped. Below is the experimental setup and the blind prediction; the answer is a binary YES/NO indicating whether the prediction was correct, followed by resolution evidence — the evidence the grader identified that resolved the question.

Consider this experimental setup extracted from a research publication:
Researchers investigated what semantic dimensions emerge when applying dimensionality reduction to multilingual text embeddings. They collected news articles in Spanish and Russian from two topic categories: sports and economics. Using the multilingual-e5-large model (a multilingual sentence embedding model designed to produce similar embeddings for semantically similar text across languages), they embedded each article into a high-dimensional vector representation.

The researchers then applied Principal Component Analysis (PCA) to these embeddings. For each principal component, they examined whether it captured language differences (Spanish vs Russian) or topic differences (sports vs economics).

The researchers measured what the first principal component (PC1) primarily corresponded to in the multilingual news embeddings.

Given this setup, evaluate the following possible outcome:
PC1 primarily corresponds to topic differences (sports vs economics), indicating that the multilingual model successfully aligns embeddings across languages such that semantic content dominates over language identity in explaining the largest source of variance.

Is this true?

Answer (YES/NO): NO